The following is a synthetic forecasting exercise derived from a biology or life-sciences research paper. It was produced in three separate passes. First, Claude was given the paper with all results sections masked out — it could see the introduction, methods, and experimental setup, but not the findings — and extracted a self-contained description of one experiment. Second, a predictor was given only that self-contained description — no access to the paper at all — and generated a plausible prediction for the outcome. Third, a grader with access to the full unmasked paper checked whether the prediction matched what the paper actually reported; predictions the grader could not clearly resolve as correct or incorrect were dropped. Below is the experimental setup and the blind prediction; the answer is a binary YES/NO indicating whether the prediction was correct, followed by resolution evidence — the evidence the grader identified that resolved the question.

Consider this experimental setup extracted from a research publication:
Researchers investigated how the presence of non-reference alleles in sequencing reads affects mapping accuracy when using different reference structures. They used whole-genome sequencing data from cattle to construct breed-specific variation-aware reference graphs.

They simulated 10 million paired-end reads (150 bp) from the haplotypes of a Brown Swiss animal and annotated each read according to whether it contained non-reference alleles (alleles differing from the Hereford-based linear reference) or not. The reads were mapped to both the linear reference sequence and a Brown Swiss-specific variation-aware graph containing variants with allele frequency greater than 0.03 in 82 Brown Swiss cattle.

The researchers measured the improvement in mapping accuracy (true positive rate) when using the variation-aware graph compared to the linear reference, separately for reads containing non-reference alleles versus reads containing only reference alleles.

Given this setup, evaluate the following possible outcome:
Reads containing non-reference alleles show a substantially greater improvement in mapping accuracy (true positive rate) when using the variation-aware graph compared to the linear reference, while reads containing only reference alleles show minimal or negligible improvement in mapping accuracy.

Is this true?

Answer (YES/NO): YES